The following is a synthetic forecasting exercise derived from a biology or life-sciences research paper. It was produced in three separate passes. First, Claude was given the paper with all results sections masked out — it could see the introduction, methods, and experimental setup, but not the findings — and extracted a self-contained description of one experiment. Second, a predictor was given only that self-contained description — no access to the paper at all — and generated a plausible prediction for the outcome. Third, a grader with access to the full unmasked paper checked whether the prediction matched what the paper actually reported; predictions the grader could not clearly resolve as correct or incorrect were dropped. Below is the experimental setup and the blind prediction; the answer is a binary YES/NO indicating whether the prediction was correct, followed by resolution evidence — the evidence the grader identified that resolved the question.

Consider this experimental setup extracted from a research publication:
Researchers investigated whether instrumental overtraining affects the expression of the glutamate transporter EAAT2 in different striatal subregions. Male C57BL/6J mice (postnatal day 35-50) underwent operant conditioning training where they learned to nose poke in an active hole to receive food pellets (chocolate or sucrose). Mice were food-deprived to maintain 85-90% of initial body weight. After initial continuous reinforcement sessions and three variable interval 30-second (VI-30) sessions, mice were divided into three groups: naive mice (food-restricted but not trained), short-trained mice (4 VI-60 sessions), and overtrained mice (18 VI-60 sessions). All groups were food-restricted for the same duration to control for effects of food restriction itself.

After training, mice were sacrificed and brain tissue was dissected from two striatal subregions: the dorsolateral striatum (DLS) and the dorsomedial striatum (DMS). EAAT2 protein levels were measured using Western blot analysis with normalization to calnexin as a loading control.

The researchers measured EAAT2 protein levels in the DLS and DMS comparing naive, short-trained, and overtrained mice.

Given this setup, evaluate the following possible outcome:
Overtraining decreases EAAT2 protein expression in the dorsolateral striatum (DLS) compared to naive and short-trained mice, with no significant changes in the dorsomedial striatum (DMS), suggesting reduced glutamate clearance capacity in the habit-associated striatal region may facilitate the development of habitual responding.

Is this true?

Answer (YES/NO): NO